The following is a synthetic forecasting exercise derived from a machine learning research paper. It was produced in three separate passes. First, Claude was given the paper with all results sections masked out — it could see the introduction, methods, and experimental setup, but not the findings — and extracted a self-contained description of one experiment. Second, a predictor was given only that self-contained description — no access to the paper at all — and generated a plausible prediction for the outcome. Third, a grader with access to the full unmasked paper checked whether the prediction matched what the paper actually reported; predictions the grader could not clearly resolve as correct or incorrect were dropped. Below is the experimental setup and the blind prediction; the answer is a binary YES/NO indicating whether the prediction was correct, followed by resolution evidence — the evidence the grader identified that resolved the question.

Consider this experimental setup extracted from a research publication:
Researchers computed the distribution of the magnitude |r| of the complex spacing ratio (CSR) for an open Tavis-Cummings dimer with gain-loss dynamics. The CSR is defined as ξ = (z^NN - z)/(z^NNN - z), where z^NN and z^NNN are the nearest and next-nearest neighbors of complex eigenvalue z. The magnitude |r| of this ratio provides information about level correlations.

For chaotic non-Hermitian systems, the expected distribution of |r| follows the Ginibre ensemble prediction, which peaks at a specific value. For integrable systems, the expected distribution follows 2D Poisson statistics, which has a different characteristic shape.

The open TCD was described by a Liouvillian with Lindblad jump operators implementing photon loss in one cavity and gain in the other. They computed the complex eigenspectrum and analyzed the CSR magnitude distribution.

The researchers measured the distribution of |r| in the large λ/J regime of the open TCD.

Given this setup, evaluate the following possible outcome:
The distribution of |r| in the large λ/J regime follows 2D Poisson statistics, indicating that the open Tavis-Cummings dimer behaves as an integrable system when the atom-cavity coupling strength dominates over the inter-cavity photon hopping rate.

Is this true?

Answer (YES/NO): YES